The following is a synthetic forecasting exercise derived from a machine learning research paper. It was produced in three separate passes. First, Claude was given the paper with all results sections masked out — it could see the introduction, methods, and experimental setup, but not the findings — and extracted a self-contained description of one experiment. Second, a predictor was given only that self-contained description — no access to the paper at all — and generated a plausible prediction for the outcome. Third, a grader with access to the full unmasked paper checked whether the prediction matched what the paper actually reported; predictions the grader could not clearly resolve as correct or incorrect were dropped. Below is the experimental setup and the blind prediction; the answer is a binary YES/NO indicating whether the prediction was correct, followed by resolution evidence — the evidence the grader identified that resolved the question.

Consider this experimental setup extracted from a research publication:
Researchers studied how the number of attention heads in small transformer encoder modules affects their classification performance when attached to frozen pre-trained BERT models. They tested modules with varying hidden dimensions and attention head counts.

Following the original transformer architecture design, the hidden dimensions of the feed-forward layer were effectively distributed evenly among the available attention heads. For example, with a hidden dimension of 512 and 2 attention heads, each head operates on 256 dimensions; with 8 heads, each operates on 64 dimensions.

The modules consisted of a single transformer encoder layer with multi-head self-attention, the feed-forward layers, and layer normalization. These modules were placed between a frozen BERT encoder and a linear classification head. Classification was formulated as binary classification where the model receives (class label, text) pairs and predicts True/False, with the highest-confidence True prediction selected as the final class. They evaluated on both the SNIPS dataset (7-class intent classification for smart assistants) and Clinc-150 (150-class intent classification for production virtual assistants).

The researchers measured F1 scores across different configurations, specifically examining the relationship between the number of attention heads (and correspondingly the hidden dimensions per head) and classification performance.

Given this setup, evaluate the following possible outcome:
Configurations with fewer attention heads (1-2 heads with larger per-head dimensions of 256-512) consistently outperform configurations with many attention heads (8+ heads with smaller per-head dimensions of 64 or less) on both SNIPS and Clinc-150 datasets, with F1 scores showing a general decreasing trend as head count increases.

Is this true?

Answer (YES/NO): NO